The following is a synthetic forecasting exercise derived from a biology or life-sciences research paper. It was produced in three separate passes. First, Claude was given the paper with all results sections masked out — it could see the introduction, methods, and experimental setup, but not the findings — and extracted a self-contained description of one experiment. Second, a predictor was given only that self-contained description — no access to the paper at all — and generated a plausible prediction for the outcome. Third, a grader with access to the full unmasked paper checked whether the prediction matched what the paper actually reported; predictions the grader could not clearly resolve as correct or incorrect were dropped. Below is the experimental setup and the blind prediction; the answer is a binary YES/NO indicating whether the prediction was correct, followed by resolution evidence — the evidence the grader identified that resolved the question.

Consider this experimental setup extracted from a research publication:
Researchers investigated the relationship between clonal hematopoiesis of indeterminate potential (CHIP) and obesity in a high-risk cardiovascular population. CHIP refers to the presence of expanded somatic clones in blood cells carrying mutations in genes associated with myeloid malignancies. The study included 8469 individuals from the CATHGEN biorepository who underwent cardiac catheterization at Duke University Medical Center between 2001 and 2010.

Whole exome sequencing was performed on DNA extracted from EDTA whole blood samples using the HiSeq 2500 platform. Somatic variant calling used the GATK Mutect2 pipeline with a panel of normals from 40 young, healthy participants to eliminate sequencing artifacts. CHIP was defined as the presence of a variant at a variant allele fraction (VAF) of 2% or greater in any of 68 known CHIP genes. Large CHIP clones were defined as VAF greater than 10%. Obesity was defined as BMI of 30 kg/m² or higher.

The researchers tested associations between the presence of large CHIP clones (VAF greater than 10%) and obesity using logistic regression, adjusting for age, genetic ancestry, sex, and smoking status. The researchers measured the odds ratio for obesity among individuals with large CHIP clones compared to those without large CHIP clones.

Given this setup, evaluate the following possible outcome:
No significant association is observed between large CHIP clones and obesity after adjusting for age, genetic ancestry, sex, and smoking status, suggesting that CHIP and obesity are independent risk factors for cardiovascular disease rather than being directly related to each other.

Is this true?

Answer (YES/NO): NO